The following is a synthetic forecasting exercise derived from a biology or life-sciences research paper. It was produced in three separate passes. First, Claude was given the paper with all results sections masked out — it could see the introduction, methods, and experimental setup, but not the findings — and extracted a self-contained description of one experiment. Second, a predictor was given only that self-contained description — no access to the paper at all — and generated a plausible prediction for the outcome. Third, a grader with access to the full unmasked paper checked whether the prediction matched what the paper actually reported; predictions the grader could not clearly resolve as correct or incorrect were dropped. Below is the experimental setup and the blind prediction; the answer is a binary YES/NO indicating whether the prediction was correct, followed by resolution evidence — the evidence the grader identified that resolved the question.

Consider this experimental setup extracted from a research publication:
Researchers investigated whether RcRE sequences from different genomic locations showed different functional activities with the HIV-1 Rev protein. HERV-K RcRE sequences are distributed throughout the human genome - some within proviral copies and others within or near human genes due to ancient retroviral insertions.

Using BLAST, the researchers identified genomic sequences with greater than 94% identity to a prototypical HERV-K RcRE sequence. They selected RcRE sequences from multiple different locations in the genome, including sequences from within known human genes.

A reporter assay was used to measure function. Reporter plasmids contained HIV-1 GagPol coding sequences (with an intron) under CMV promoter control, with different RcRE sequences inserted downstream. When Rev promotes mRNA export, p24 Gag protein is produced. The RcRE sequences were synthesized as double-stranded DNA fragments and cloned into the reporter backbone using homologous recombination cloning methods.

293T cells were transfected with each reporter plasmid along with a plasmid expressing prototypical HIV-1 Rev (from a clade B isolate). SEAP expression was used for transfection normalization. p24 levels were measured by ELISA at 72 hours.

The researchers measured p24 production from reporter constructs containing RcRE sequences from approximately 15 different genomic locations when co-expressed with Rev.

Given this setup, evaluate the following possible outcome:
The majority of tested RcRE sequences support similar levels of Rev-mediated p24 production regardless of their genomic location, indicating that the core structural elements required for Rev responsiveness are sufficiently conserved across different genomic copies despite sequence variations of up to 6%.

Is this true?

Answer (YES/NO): NO